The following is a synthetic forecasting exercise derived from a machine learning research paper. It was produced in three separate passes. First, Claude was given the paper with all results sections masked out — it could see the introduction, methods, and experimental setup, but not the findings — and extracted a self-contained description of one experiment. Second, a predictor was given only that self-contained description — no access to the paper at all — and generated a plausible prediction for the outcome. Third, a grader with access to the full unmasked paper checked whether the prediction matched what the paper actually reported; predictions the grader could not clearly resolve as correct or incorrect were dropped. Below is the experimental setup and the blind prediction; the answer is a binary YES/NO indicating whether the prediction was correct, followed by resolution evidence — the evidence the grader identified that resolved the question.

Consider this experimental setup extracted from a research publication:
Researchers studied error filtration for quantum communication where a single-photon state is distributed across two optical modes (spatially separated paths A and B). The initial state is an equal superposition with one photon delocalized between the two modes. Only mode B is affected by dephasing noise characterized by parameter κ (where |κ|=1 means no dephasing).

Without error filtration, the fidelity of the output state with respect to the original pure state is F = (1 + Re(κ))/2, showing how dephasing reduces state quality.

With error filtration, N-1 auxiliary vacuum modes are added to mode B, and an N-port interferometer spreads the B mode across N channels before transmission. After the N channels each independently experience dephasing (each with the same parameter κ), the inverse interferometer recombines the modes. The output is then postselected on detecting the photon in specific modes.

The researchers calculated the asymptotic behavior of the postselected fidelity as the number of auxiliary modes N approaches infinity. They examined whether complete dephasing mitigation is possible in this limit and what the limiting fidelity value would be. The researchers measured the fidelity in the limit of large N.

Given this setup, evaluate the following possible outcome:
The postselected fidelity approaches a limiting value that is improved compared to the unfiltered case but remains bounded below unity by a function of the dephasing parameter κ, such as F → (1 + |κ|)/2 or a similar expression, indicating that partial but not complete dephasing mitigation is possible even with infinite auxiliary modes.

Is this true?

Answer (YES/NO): NO